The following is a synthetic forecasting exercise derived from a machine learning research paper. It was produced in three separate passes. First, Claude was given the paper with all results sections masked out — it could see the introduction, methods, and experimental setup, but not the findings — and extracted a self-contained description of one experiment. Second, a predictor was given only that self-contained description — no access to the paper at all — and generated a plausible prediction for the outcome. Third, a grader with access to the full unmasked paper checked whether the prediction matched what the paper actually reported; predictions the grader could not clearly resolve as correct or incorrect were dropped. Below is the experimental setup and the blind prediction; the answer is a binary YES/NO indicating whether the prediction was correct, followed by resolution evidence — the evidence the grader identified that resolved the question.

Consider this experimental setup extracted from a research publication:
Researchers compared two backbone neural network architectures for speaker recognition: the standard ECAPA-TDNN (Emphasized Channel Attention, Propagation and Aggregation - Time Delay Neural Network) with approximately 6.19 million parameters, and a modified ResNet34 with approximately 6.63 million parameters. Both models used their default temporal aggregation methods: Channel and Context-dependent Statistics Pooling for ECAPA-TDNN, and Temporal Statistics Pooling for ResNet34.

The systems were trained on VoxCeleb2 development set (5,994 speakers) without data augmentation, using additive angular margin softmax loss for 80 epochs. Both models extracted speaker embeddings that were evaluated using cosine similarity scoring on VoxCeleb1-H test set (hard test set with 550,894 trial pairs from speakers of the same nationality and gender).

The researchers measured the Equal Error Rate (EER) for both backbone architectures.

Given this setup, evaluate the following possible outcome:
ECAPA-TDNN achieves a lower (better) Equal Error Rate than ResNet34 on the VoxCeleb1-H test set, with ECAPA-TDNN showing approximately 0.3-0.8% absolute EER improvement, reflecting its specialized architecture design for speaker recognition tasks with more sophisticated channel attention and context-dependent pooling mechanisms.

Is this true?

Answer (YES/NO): NO